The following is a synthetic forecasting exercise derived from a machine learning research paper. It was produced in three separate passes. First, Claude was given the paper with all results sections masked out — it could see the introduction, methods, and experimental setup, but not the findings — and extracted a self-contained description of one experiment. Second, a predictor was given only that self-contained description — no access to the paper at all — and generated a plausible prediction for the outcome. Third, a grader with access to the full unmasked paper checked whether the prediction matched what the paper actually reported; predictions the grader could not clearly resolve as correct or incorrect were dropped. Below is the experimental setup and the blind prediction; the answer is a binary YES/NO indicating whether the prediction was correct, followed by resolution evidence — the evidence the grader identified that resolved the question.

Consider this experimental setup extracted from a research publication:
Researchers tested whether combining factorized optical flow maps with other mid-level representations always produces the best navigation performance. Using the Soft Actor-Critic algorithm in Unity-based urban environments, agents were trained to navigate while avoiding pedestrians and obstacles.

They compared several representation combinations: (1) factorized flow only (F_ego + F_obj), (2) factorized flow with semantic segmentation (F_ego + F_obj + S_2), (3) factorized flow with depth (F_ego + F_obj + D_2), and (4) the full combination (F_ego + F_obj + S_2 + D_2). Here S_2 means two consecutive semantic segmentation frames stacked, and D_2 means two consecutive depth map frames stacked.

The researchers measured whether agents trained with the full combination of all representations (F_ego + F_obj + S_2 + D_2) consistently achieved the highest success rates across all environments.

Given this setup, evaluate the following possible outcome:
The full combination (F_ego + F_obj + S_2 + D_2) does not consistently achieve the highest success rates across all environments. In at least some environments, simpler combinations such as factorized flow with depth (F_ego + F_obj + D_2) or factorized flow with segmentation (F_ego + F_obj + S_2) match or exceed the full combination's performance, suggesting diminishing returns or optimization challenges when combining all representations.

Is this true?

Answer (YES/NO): YES